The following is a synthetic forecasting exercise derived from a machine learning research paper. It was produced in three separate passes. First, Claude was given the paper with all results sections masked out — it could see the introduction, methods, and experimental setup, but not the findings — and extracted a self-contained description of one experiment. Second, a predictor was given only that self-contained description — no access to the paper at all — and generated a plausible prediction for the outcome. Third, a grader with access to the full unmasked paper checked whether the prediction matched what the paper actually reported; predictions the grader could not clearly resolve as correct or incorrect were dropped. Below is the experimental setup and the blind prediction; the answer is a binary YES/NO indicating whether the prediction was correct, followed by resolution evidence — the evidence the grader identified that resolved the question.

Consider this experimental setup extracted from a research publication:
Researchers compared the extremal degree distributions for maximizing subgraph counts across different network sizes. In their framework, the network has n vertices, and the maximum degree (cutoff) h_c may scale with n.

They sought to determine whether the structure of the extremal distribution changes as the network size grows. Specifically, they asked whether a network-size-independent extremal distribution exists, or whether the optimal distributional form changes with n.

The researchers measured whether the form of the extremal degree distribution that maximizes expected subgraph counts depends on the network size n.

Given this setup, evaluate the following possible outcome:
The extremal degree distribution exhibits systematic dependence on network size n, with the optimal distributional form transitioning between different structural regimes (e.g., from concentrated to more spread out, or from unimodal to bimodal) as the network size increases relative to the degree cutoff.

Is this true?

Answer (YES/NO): NO